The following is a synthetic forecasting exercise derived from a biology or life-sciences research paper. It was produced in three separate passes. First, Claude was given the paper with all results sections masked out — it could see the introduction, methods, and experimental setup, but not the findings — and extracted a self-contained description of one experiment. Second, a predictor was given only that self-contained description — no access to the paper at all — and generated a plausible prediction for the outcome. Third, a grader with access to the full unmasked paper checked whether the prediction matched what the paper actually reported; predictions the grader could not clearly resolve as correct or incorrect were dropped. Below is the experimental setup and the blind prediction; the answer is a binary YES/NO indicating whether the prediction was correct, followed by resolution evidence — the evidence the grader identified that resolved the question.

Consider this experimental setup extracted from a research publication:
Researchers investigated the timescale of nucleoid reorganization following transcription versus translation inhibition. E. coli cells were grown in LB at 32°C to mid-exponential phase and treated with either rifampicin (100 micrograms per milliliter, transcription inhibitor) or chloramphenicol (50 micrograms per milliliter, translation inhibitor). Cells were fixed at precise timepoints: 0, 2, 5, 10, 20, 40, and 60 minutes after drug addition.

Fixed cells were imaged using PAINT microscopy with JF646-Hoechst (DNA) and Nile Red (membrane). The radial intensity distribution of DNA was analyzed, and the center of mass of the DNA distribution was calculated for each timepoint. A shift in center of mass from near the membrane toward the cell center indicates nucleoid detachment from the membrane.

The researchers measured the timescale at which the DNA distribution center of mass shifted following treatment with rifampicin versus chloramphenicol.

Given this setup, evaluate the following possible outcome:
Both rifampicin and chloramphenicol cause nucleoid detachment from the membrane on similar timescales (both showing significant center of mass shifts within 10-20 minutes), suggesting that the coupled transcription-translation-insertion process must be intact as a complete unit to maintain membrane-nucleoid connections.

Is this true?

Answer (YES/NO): YES